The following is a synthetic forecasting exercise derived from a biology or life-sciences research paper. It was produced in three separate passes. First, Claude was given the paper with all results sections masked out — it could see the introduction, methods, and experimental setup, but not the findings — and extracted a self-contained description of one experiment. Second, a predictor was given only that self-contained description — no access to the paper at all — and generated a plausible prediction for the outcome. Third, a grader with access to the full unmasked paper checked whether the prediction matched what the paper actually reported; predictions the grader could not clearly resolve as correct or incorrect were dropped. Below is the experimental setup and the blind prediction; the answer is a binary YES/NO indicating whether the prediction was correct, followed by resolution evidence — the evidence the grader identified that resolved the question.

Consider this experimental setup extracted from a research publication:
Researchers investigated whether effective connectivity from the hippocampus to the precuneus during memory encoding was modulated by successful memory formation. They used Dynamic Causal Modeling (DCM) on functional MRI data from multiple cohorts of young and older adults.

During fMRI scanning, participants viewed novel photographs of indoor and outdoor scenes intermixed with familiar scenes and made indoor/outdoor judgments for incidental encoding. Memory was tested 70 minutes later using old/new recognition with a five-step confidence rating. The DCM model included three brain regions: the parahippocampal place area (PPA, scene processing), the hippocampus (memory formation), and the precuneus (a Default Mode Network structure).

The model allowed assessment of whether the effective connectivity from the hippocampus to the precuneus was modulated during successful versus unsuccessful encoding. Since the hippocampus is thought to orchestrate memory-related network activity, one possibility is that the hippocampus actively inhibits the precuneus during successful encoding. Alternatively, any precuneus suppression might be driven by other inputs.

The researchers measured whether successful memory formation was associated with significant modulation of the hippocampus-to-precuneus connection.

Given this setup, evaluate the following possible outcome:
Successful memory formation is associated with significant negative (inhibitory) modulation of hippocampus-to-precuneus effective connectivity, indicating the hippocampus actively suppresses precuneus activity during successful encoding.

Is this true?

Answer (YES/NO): NO